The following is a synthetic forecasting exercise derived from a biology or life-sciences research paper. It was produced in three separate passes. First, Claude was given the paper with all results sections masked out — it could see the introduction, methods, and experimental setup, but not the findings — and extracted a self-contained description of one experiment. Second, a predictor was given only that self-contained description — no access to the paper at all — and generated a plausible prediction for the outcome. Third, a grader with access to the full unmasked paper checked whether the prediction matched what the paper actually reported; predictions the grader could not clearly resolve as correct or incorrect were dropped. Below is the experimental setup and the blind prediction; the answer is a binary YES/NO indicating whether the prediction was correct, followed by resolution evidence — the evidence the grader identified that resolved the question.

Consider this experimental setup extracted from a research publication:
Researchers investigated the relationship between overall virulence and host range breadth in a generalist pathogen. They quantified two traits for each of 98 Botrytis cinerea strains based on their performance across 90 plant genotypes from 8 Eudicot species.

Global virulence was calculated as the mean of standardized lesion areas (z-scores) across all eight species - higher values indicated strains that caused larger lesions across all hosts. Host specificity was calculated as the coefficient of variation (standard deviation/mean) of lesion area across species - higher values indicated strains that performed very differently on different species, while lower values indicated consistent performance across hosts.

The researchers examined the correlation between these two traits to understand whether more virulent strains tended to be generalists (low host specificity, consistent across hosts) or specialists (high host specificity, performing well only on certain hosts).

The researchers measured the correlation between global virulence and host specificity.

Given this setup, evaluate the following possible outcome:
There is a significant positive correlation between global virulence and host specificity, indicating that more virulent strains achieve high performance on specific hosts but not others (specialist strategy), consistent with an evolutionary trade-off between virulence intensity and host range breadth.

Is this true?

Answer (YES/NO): NO